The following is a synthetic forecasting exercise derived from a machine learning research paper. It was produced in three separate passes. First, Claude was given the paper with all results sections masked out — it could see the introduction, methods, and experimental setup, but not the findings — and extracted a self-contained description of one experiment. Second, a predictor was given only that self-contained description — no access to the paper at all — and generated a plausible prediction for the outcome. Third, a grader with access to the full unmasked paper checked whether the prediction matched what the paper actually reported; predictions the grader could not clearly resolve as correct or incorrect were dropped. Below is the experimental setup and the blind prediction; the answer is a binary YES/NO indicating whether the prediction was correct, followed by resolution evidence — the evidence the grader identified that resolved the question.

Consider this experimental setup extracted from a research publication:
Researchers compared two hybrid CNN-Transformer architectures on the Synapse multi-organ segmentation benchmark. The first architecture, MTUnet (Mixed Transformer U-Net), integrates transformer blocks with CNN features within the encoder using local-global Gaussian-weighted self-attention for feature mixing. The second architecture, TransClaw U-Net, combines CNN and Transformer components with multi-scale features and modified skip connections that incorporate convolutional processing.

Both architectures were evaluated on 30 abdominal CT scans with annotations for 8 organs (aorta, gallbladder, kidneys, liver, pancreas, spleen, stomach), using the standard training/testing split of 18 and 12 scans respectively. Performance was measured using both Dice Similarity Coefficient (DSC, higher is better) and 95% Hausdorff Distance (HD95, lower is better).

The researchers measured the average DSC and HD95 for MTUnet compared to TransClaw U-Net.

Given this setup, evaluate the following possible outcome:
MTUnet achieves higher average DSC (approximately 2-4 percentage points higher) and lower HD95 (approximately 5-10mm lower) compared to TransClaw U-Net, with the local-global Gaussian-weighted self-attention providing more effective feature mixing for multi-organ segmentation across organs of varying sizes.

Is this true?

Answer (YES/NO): NO